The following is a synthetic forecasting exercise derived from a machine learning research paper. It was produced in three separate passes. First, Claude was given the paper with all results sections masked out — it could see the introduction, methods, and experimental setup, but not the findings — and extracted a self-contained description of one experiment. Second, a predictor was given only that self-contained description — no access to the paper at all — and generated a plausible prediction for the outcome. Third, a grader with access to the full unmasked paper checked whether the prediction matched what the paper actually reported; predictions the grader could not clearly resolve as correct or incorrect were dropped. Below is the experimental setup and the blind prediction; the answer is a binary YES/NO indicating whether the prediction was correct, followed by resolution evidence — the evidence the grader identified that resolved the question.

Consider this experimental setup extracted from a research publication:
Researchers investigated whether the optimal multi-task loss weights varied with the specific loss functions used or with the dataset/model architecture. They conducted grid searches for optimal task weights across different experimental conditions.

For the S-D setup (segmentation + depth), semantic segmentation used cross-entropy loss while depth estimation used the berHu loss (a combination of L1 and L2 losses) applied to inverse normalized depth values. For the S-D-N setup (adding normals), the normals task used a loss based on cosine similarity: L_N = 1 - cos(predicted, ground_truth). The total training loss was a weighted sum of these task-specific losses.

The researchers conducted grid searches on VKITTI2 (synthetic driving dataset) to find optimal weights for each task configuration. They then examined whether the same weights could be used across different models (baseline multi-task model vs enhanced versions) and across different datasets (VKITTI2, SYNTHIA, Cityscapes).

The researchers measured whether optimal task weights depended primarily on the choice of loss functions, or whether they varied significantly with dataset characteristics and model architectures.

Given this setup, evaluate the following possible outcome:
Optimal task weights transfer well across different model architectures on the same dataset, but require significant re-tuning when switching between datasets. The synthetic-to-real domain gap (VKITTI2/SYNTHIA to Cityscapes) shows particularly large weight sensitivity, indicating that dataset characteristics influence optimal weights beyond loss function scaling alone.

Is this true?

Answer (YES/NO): NO